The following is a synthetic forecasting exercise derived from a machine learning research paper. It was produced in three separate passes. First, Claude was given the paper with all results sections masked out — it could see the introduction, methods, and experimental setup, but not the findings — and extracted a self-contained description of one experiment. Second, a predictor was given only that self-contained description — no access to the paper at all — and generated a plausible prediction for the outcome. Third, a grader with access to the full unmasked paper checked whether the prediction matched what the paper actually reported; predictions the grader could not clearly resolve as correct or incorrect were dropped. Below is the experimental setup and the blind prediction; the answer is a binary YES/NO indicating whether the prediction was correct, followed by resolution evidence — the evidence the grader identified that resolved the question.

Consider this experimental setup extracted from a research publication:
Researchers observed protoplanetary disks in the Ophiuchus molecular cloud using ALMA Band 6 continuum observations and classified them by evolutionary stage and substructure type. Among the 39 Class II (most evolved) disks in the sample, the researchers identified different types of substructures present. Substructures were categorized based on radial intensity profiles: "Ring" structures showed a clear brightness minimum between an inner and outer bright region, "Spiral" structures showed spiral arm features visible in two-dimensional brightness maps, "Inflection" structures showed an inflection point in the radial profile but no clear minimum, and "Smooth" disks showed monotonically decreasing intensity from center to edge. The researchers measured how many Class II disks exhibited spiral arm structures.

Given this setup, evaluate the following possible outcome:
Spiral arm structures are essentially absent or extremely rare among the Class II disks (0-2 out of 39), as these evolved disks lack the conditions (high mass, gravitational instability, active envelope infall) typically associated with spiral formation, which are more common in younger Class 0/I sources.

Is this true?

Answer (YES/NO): YES